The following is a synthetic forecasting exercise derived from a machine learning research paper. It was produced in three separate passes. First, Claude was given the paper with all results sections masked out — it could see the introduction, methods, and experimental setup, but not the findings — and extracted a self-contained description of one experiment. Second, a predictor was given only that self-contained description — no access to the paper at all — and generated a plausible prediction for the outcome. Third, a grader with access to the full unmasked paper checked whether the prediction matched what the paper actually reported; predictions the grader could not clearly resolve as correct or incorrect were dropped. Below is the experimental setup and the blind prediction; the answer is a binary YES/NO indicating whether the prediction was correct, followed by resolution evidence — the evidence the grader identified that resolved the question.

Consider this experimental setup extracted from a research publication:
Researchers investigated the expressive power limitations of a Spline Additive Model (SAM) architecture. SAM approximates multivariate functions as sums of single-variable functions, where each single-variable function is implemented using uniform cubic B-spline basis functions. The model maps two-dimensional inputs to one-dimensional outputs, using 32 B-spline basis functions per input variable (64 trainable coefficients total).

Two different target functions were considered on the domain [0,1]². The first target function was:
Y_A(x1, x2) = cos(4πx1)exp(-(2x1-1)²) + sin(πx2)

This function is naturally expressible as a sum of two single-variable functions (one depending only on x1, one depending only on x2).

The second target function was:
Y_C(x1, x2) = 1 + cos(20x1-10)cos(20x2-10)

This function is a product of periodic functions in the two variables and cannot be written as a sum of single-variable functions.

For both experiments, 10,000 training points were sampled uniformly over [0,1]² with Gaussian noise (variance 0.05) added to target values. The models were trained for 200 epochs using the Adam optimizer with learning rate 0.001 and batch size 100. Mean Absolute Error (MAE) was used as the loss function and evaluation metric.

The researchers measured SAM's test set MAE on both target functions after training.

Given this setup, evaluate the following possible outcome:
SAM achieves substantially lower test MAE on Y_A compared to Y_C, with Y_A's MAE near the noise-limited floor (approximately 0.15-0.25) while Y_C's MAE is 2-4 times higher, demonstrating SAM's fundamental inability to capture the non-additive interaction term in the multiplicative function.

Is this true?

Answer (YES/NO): NO